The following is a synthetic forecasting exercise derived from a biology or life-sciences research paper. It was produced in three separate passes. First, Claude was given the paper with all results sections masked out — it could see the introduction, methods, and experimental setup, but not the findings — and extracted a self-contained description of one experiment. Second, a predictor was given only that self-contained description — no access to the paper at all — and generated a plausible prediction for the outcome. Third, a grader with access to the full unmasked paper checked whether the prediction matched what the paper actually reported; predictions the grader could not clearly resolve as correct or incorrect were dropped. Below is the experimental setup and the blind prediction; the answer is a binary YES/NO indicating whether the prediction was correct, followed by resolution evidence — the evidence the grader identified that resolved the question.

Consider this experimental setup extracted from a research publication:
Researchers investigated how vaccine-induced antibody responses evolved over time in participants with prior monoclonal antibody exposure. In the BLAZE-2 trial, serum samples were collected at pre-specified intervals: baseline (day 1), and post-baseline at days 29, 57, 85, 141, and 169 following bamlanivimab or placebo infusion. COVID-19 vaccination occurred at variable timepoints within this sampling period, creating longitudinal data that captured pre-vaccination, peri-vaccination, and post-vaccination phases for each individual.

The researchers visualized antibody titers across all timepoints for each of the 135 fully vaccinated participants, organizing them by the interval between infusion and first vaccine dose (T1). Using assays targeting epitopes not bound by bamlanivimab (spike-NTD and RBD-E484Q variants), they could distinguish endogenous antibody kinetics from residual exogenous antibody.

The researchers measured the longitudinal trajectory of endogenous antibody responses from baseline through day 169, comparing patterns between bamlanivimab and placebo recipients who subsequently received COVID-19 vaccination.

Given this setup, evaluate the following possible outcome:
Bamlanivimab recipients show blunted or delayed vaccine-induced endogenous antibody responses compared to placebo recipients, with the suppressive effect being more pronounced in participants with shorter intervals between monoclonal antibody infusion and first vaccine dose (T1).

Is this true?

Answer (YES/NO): NO